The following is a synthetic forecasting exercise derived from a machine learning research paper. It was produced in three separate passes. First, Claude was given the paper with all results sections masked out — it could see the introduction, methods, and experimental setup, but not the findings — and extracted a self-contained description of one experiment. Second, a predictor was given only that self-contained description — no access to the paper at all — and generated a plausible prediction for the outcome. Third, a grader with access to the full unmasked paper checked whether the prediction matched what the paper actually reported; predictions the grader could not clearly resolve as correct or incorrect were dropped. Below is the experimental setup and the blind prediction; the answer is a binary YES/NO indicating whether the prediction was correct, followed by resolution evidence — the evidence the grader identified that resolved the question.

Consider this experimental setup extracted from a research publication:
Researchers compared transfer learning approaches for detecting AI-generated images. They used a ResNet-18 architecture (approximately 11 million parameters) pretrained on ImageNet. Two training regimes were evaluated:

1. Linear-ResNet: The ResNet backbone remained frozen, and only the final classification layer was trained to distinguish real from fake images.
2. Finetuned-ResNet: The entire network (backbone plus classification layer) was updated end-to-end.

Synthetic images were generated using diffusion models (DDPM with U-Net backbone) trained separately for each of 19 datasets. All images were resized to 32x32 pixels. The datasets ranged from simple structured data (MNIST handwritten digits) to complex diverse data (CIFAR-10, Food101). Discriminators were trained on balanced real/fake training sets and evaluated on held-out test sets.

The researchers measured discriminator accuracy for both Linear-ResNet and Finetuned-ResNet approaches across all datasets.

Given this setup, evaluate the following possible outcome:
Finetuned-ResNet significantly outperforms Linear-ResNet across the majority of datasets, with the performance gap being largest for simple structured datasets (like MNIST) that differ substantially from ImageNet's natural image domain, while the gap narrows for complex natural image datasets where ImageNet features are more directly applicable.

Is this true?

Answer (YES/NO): NO